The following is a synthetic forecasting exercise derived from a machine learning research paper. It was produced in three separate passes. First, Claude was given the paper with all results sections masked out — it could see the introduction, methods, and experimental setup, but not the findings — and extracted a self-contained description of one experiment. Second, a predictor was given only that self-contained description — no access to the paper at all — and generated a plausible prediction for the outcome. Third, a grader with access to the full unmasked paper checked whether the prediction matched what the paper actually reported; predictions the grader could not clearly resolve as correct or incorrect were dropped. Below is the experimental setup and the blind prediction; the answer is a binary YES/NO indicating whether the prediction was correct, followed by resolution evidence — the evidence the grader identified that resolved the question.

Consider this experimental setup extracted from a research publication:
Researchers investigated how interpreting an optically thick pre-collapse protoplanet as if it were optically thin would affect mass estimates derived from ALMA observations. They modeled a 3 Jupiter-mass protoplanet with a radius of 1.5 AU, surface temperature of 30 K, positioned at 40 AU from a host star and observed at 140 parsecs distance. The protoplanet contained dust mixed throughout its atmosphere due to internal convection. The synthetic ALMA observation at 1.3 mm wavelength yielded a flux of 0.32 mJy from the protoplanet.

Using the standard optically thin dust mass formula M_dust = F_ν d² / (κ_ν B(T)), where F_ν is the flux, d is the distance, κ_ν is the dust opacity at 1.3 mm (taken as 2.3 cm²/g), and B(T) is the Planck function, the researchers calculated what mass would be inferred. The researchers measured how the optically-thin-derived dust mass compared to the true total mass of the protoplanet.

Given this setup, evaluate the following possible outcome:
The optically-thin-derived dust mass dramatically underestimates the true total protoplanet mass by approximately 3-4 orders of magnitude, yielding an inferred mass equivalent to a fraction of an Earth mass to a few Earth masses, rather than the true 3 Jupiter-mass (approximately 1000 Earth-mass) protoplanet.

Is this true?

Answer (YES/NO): YES